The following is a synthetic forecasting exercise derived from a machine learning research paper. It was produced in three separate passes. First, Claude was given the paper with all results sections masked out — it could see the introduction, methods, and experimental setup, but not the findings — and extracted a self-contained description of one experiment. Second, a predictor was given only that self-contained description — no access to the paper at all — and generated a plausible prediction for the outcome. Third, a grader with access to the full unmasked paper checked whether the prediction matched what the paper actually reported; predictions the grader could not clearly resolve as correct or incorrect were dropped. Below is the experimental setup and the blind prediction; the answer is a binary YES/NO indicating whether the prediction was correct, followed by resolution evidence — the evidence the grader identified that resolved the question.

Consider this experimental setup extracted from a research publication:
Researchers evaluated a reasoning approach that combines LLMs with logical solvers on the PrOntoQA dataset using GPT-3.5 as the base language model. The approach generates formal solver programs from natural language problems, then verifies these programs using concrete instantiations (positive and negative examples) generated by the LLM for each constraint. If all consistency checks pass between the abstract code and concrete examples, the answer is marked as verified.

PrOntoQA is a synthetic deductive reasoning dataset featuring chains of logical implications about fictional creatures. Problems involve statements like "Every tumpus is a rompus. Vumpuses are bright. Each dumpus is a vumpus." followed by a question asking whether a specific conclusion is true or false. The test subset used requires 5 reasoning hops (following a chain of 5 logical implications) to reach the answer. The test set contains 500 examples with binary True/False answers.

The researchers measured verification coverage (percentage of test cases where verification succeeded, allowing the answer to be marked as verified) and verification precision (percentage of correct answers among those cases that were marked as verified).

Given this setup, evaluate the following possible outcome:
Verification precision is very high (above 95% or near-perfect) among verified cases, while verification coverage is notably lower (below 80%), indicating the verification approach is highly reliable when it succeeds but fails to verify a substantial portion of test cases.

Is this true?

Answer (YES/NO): YES